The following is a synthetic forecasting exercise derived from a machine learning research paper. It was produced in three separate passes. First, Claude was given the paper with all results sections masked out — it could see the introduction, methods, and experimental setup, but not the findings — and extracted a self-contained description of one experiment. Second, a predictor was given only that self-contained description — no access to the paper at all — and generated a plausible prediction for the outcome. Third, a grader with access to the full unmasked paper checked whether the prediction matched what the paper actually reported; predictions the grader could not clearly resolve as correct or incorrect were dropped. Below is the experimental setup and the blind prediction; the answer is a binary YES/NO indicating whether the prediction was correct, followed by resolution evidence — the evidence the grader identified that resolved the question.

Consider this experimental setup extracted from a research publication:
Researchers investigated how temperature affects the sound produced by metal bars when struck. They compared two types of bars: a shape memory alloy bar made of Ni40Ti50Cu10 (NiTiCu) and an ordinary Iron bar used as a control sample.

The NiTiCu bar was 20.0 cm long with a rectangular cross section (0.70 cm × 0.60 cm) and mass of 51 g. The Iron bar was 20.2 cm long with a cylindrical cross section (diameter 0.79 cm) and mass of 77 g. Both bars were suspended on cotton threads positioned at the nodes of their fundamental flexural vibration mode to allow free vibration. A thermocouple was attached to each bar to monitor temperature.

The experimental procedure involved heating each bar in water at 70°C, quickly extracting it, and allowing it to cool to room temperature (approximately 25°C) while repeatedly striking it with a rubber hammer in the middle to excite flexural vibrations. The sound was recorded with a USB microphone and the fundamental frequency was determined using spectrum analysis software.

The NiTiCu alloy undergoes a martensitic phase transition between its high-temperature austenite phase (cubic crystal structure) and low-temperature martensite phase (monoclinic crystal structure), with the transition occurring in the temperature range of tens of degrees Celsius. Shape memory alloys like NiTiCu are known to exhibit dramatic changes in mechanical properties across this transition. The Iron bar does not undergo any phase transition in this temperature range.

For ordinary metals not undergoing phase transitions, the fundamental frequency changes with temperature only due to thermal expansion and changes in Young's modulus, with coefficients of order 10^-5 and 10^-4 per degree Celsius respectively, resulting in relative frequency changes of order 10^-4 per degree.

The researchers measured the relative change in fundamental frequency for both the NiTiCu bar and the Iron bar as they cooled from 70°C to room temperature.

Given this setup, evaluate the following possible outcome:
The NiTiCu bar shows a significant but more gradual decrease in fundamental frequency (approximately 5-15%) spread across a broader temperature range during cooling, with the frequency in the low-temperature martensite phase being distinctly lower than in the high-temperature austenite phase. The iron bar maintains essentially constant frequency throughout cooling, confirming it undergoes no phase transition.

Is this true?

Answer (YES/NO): NO